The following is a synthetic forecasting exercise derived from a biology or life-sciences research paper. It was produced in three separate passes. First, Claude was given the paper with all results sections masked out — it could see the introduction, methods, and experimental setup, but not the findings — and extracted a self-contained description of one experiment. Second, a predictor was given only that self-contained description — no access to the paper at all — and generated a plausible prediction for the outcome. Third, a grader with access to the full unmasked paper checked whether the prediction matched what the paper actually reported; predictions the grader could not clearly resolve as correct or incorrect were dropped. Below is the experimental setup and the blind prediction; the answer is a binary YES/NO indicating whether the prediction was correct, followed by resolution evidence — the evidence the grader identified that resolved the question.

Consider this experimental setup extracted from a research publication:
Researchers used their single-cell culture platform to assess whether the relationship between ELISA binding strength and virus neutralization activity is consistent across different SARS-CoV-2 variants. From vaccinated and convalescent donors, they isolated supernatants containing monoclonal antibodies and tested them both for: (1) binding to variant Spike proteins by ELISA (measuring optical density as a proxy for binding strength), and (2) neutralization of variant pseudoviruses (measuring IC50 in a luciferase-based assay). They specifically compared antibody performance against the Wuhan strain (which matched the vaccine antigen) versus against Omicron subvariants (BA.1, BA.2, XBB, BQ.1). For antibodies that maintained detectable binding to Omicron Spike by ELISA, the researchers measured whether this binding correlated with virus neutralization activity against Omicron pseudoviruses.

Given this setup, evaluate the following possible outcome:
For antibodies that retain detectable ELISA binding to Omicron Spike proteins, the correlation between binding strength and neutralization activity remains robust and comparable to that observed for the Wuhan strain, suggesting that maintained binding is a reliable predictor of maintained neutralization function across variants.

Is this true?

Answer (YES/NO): NO